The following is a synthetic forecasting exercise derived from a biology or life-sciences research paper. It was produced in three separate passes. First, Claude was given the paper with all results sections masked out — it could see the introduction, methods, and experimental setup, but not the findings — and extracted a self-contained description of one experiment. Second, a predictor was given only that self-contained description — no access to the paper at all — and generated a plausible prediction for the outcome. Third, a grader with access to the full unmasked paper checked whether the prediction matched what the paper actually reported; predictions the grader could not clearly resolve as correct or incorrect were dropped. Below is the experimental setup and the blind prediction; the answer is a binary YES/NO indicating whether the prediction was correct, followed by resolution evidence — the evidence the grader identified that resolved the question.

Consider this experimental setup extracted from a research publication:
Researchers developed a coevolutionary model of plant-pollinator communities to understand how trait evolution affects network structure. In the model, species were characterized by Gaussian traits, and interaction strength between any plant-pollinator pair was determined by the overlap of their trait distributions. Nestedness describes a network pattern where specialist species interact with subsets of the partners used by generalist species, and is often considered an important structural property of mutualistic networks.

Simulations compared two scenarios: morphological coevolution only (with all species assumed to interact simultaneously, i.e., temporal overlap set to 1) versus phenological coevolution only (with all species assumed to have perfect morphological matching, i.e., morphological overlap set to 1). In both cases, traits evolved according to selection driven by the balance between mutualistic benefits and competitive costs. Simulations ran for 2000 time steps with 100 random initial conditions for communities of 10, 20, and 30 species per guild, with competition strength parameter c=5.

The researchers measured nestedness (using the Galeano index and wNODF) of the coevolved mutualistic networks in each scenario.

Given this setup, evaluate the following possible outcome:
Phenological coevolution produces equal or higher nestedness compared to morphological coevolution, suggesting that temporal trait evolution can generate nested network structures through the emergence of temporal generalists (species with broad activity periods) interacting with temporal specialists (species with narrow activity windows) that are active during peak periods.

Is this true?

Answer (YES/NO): YES